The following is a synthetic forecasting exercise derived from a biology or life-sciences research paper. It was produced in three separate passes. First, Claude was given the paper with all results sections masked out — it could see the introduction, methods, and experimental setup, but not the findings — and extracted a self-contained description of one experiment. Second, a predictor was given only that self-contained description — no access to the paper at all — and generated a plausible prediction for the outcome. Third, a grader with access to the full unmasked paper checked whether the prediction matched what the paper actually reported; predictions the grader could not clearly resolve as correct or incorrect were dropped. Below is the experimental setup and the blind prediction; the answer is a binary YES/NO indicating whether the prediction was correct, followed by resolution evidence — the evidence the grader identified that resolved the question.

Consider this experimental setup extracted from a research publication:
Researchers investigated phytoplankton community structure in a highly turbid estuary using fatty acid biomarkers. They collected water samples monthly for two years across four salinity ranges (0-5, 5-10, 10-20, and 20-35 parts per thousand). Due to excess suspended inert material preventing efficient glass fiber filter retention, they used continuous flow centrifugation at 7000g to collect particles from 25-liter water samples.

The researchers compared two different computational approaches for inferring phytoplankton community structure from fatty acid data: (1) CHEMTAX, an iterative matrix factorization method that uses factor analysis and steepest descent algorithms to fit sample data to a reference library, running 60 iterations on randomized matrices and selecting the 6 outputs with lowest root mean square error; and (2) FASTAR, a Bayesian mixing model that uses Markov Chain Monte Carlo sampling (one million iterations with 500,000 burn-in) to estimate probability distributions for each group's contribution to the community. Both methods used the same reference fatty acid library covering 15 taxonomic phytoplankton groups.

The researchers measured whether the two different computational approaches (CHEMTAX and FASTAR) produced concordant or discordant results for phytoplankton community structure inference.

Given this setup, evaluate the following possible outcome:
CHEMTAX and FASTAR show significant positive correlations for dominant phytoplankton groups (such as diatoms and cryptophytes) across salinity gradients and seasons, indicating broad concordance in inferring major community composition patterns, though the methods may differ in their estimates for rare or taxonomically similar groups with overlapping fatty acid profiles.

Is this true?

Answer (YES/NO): NO